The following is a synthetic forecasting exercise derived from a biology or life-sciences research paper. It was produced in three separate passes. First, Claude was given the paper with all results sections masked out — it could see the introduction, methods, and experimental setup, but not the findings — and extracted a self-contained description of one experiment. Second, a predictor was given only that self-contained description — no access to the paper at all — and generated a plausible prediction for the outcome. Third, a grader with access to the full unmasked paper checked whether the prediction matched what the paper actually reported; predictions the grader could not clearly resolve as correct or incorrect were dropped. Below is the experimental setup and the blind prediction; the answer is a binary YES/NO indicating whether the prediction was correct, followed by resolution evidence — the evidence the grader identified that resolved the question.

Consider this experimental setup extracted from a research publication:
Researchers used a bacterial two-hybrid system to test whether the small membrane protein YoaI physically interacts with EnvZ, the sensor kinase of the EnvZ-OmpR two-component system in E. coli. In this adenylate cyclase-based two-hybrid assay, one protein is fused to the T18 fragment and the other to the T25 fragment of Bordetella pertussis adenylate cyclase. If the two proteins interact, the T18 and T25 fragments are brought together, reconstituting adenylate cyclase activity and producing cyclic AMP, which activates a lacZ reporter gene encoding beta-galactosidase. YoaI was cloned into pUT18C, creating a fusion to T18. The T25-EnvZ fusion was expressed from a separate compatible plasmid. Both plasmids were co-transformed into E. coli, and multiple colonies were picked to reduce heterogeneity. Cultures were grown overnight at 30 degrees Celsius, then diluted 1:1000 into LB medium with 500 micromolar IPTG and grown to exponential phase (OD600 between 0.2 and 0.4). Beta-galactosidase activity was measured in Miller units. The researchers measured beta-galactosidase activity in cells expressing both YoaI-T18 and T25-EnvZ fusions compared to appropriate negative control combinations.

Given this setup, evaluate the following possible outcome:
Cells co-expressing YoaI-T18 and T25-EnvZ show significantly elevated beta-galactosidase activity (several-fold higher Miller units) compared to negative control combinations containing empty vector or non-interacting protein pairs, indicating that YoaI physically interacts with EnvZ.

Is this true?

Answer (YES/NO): YES